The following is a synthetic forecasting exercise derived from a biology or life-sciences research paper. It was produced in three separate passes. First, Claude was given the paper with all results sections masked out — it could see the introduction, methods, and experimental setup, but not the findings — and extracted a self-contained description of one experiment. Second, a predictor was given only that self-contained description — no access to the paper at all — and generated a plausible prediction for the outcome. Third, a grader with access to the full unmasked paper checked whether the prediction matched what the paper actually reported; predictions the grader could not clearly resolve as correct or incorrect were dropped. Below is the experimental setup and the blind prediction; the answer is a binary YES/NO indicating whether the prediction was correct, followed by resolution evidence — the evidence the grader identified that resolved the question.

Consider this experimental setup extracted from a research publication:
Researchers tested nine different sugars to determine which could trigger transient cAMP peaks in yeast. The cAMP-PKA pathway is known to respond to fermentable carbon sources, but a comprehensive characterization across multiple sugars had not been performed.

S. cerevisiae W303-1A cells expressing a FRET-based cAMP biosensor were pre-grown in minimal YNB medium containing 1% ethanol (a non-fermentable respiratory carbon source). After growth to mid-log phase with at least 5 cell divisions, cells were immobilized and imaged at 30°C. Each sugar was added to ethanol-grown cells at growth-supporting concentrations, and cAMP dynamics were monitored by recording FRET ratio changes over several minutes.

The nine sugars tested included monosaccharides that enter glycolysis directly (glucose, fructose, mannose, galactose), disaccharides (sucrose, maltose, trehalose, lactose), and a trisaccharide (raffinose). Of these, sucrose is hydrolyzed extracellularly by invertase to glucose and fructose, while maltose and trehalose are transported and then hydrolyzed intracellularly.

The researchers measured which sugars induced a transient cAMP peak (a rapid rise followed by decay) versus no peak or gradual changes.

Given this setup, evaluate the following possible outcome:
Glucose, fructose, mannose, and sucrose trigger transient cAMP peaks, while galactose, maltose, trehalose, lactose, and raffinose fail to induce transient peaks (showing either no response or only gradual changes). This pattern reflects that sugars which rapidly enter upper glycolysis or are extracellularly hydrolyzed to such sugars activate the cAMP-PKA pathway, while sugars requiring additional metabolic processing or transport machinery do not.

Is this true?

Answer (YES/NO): NO